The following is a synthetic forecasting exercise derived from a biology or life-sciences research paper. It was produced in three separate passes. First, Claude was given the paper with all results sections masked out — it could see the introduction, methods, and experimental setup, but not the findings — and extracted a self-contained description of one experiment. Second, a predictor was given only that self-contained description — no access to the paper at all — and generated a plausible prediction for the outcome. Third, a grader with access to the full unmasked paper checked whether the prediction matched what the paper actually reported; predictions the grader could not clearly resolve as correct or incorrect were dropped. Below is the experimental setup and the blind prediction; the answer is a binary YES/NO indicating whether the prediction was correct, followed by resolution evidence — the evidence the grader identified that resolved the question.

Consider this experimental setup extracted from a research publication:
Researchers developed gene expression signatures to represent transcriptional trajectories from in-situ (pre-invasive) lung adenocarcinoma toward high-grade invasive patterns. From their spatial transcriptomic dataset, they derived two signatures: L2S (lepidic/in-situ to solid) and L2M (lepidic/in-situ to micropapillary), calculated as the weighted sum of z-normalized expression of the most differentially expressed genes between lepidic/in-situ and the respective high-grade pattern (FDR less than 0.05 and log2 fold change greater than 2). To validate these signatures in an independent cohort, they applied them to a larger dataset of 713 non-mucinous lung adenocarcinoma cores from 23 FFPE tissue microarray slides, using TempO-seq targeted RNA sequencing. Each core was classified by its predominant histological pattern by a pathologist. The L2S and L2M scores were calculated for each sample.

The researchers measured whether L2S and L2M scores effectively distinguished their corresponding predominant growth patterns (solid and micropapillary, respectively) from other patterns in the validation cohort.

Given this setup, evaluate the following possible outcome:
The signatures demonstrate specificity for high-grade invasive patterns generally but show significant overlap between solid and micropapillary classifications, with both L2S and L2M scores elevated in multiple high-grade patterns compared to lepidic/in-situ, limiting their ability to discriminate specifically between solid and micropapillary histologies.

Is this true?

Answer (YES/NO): NO